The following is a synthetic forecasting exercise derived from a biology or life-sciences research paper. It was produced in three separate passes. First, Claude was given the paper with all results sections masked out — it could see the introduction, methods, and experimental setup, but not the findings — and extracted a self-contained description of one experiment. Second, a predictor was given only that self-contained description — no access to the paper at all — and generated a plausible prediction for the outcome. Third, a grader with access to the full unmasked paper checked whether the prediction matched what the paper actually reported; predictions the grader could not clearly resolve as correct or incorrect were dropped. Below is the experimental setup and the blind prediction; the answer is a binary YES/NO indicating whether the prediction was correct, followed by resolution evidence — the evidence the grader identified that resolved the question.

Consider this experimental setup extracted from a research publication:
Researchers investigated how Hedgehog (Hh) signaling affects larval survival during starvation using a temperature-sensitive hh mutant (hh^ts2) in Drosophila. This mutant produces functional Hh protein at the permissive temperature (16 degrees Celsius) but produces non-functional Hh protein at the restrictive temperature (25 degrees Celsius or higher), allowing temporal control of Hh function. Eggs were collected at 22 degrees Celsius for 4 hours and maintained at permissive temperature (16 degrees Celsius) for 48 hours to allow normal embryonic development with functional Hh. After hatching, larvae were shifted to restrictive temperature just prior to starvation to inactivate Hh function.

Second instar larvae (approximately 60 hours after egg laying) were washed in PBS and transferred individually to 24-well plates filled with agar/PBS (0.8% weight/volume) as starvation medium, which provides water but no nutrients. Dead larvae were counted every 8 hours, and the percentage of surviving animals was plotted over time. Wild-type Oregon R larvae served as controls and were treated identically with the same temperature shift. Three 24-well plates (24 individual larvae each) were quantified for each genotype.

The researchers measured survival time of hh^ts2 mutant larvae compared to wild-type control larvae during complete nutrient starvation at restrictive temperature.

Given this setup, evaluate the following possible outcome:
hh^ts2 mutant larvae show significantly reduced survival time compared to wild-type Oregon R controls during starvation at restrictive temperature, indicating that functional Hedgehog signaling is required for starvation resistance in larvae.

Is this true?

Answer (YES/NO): YES